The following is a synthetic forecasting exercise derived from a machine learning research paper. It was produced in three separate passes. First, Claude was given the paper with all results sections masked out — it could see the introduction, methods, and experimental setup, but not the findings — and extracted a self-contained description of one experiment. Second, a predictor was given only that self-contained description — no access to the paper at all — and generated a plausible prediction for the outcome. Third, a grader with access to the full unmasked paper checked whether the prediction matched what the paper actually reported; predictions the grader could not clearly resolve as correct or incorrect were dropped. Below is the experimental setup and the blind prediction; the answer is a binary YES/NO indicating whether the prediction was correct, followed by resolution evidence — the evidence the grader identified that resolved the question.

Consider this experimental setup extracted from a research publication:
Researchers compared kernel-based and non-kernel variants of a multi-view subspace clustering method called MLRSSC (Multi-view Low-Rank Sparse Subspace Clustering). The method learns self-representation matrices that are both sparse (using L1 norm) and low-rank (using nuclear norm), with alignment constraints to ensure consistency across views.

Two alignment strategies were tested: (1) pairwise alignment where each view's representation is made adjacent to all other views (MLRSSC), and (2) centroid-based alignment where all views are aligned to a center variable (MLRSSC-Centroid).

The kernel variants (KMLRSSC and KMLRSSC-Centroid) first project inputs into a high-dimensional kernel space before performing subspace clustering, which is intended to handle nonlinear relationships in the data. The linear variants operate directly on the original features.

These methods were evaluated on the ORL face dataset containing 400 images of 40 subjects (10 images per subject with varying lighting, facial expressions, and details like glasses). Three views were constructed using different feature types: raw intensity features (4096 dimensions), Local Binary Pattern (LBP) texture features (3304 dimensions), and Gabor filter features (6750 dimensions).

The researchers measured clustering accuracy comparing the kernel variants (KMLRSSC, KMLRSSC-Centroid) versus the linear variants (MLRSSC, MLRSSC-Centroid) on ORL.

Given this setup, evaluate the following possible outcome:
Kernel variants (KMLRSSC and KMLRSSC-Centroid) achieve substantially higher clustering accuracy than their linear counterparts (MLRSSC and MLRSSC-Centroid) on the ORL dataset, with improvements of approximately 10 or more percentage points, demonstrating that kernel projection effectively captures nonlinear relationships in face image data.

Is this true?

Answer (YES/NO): NO